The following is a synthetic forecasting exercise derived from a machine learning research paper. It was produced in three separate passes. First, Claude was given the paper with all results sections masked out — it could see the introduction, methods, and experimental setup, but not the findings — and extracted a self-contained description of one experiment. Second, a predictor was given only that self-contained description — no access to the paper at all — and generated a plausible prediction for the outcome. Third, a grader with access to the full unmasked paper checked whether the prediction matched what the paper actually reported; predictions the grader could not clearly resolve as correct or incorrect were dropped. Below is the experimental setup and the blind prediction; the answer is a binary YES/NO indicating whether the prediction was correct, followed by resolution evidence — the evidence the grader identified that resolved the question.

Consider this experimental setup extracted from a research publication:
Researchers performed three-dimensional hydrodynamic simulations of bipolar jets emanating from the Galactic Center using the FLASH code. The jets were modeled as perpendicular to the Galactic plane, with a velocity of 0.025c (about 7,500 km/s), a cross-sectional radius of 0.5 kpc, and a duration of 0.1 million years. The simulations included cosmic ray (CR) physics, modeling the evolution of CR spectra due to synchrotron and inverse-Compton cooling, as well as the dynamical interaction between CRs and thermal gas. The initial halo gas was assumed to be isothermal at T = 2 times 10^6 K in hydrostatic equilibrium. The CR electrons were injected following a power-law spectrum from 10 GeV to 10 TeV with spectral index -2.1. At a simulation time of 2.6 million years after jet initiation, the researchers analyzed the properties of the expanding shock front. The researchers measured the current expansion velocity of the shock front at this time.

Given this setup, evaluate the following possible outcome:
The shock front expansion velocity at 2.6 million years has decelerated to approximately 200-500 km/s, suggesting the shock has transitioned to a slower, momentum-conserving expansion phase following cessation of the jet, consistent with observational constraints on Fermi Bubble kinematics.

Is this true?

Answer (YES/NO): NO